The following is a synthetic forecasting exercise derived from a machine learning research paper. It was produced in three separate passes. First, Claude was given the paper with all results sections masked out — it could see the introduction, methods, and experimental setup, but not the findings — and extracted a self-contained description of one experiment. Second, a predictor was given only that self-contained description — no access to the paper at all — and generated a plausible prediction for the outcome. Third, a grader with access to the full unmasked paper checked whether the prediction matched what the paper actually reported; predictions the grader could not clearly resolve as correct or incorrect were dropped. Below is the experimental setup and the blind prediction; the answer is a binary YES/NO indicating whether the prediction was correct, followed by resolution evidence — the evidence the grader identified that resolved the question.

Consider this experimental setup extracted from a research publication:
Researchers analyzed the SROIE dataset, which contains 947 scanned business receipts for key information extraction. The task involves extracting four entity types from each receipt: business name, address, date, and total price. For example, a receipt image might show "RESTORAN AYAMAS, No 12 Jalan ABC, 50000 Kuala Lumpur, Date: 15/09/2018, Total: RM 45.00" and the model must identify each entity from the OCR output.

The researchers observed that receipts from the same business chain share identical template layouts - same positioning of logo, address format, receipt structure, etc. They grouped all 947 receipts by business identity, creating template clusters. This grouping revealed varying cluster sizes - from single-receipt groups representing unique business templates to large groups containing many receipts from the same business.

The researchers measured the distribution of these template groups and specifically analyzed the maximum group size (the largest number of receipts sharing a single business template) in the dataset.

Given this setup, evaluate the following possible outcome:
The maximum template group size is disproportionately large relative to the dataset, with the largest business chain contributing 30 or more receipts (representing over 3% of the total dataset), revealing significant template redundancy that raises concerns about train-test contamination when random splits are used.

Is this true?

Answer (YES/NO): YES